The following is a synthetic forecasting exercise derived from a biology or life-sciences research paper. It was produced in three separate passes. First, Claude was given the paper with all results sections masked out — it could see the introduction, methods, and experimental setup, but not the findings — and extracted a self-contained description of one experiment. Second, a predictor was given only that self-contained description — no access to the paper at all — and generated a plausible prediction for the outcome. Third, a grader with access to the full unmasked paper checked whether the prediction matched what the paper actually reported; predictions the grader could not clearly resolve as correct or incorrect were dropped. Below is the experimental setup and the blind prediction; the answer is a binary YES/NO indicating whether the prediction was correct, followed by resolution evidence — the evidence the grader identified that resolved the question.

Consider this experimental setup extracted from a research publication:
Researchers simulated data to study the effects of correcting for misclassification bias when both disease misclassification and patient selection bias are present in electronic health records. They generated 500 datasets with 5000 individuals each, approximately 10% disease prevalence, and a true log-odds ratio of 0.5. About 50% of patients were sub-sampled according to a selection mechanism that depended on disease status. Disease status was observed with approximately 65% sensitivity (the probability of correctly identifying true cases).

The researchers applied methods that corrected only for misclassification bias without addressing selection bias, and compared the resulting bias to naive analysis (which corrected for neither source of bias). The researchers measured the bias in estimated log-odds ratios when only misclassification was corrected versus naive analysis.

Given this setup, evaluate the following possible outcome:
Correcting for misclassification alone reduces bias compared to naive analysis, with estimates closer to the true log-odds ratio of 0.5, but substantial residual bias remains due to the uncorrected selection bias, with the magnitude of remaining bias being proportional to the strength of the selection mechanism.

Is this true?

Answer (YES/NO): NO